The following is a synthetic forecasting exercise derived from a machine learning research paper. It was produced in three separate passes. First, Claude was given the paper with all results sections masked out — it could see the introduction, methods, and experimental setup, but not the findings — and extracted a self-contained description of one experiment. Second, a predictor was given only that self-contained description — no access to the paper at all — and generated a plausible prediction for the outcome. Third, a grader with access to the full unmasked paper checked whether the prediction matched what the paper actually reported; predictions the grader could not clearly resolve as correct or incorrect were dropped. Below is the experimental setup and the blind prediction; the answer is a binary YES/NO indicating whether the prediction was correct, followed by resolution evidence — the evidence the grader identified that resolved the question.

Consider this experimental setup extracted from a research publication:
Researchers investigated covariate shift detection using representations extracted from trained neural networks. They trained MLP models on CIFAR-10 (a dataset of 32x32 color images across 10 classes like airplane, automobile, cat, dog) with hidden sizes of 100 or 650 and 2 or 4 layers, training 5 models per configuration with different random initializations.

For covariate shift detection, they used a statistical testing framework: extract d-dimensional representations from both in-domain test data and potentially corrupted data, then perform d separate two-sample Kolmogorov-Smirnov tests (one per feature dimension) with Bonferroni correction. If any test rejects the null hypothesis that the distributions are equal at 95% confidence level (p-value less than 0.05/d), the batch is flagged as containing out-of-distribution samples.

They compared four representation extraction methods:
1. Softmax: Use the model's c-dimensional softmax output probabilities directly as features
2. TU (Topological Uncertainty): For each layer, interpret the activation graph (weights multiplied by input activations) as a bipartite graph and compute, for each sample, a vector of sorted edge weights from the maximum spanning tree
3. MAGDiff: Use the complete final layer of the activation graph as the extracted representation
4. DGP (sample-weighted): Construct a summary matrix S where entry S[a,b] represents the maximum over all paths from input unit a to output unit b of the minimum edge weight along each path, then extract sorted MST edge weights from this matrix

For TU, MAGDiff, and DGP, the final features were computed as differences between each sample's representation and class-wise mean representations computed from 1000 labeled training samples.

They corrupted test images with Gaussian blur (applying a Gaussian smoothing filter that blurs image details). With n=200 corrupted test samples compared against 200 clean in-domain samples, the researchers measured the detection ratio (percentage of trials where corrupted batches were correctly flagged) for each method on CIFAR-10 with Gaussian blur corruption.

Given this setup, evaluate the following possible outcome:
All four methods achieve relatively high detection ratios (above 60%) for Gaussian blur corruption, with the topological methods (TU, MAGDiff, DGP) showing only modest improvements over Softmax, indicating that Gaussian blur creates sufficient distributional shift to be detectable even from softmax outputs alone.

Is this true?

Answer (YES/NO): NO